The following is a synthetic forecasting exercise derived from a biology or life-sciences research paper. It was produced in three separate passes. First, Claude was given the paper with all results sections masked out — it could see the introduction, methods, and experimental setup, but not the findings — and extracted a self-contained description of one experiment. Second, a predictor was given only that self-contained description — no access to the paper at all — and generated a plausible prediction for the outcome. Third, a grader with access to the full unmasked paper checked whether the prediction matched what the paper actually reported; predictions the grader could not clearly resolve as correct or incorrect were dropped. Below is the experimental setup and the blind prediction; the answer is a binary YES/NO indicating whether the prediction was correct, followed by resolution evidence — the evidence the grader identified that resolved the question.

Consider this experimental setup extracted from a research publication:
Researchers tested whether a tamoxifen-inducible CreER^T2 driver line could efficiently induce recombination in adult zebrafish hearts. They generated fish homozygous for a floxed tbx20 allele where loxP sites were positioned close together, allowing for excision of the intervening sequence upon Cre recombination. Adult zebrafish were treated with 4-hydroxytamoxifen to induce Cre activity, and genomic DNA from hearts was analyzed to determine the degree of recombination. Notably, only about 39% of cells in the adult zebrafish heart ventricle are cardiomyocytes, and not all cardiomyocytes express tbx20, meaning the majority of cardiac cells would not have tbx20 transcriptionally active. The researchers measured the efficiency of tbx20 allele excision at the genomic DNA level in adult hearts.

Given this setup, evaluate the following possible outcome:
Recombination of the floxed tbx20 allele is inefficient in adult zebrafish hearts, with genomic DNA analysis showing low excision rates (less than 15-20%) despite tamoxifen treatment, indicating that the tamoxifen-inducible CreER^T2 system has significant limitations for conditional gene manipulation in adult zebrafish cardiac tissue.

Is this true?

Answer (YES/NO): NO